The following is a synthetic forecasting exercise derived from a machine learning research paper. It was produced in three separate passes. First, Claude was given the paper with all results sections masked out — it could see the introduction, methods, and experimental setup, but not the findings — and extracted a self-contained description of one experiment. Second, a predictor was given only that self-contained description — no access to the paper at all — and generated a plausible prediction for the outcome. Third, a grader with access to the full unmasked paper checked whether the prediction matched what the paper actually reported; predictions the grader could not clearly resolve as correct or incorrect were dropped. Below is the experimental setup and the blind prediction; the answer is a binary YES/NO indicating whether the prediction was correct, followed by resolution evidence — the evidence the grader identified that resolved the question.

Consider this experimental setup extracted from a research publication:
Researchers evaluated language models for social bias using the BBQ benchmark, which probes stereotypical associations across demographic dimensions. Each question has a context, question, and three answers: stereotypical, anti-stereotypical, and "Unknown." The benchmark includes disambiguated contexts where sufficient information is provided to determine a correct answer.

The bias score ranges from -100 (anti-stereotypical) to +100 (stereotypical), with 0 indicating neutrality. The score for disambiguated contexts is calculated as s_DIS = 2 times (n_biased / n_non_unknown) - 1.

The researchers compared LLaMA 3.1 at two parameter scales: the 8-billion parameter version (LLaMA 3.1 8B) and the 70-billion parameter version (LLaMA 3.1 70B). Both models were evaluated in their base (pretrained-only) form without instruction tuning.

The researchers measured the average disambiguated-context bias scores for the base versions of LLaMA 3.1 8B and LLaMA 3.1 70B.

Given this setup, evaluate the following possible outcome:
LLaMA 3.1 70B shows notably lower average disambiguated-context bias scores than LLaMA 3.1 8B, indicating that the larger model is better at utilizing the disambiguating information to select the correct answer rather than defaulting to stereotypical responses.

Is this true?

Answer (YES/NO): YES